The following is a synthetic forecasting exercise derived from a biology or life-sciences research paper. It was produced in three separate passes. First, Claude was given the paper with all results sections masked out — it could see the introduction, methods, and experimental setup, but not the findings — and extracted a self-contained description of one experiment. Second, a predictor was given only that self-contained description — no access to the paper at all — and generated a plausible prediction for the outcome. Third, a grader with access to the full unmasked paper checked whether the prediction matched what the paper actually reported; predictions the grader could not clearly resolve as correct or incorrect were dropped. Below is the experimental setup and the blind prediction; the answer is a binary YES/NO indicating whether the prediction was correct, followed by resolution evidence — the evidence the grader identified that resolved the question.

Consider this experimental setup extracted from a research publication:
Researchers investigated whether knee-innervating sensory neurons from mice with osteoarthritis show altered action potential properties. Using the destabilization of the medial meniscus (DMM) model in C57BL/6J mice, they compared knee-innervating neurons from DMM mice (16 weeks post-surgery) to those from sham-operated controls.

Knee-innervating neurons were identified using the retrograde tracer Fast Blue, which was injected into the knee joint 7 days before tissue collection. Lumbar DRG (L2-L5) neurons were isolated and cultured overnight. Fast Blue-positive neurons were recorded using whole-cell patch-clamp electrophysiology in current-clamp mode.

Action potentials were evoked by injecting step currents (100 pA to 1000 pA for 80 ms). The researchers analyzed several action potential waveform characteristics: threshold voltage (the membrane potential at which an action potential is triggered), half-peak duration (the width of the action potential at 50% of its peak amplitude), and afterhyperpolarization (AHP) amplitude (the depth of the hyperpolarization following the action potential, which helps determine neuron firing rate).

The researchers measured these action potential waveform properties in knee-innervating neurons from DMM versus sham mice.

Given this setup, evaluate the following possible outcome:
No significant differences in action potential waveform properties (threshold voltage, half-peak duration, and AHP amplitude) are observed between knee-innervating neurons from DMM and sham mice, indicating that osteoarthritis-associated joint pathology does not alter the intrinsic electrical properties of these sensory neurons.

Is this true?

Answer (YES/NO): NO